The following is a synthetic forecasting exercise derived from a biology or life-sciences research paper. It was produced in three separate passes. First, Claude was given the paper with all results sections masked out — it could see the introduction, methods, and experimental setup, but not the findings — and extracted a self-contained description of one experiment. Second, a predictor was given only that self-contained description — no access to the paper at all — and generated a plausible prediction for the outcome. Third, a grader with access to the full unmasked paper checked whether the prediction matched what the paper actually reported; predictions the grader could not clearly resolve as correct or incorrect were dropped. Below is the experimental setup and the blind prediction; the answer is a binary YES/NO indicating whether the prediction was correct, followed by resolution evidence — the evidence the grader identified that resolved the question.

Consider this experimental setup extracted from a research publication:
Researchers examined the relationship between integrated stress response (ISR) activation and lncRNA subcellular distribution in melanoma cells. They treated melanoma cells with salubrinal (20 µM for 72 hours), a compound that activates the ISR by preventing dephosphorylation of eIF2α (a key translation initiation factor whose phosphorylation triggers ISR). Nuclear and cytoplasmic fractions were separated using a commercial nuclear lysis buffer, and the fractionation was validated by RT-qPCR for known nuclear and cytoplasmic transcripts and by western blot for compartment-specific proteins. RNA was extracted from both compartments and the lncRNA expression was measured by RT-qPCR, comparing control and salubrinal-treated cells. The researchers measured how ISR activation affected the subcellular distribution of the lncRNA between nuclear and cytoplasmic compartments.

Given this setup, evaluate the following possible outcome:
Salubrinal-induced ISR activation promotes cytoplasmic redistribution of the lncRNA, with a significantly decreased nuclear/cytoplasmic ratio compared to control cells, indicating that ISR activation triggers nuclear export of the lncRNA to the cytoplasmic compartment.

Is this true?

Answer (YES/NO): NO